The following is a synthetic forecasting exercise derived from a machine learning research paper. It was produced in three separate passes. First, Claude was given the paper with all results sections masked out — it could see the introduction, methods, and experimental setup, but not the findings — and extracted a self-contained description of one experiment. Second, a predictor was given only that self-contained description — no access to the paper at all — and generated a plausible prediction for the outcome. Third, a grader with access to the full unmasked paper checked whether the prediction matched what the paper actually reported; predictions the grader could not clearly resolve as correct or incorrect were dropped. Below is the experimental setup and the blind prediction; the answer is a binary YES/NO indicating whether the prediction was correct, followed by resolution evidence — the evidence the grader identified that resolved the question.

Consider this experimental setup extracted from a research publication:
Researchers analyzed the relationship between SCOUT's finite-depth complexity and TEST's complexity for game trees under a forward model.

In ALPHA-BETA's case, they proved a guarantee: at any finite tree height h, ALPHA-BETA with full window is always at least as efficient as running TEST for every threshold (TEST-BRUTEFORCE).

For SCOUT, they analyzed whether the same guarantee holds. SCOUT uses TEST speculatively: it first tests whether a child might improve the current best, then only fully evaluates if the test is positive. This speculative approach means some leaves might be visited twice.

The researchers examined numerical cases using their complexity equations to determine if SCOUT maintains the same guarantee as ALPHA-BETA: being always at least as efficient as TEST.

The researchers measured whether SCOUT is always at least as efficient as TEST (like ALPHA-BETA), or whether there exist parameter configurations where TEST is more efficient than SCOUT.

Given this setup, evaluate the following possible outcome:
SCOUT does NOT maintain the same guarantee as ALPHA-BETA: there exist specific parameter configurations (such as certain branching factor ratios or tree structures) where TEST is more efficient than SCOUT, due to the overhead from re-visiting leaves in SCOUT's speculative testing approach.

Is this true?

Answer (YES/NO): NO